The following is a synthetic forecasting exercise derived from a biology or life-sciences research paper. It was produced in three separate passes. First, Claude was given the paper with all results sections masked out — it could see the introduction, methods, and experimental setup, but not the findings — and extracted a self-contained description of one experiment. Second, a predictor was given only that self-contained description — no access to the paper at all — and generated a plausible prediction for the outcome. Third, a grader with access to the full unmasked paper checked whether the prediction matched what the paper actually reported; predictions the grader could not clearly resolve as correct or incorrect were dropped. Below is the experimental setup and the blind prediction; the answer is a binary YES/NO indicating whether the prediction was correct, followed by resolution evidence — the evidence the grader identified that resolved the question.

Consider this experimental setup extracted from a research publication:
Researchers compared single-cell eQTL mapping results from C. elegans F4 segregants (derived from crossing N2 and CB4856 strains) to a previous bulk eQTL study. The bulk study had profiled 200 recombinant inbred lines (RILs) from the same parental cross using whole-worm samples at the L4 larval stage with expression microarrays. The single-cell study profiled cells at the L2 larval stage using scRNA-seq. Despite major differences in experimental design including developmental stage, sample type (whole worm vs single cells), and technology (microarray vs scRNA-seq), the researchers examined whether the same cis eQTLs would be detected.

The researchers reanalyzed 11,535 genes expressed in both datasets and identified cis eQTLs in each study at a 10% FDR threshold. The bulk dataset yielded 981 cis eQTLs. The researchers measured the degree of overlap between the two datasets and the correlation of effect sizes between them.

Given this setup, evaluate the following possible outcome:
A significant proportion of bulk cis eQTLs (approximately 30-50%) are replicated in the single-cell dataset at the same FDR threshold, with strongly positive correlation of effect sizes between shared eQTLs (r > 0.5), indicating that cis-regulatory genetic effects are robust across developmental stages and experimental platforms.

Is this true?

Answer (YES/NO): YES